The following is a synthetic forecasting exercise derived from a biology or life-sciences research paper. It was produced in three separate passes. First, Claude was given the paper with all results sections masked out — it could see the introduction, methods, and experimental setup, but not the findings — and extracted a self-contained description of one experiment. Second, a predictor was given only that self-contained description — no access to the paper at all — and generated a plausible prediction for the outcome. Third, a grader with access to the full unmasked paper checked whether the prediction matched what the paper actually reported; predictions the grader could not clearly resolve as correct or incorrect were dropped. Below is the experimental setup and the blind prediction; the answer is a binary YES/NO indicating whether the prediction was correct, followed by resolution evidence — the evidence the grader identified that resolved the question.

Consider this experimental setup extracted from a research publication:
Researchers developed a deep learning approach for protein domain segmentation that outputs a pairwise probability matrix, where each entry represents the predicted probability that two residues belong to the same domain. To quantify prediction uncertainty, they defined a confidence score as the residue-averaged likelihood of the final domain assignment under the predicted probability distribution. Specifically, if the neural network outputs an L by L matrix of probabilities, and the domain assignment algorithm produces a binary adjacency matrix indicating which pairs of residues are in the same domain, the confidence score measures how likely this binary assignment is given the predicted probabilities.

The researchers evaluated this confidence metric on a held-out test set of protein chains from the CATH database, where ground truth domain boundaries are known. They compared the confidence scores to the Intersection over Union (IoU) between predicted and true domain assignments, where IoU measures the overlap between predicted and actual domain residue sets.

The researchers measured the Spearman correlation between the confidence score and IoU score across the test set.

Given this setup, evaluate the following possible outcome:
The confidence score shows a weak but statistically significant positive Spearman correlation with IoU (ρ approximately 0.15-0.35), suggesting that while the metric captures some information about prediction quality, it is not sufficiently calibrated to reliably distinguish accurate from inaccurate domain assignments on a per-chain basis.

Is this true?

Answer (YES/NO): NO